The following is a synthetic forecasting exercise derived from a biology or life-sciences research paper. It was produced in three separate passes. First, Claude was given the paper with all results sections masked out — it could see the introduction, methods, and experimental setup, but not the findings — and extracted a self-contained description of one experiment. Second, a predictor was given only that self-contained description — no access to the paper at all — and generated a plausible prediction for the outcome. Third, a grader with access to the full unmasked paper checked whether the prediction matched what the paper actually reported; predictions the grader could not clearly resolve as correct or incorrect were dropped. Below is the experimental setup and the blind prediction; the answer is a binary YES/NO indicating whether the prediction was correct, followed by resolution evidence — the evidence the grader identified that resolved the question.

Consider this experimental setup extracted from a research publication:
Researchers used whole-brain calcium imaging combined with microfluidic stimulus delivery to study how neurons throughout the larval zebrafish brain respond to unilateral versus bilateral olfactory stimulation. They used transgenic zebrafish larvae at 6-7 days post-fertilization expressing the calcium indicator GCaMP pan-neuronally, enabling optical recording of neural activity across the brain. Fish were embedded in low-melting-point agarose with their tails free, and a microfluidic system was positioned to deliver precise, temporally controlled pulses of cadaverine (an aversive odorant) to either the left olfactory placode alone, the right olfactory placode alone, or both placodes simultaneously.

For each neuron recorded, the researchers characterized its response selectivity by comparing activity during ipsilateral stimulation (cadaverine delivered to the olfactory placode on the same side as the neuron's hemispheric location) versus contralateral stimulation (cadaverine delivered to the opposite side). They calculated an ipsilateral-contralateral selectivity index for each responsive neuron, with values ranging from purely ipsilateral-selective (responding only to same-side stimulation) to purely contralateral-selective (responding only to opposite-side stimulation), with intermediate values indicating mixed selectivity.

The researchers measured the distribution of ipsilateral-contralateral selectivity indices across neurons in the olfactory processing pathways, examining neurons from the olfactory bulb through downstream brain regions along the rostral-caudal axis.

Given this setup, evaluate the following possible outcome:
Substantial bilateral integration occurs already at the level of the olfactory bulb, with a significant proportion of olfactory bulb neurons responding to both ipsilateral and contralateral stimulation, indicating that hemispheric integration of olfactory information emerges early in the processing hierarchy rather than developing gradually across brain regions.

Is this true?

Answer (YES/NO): NO